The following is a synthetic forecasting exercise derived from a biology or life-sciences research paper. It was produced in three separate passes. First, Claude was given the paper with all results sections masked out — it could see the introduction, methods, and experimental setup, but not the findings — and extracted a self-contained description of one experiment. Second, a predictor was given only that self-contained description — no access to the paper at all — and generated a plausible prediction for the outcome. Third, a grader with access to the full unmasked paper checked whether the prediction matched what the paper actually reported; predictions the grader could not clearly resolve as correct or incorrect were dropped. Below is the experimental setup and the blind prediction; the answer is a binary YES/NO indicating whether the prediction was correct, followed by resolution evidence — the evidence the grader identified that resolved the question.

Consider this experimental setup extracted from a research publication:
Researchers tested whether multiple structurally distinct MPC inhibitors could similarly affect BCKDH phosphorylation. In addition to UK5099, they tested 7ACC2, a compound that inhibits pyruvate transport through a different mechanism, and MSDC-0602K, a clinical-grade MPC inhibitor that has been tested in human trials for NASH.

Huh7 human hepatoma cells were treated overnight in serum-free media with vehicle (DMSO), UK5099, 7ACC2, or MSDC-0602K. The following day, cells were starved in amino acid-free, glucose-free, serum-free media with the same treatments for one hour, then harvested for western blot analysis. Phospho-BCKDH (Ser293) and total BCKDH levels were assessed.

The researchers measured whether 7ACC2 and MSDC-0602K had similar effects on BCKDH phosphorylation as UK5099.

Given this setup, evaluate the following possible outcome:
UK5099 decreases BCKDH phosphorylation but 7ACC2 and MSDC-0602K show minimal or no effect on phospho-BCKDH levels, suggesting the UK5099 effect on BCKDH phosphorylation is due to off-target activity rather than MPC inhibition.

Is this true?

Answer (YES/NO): NO